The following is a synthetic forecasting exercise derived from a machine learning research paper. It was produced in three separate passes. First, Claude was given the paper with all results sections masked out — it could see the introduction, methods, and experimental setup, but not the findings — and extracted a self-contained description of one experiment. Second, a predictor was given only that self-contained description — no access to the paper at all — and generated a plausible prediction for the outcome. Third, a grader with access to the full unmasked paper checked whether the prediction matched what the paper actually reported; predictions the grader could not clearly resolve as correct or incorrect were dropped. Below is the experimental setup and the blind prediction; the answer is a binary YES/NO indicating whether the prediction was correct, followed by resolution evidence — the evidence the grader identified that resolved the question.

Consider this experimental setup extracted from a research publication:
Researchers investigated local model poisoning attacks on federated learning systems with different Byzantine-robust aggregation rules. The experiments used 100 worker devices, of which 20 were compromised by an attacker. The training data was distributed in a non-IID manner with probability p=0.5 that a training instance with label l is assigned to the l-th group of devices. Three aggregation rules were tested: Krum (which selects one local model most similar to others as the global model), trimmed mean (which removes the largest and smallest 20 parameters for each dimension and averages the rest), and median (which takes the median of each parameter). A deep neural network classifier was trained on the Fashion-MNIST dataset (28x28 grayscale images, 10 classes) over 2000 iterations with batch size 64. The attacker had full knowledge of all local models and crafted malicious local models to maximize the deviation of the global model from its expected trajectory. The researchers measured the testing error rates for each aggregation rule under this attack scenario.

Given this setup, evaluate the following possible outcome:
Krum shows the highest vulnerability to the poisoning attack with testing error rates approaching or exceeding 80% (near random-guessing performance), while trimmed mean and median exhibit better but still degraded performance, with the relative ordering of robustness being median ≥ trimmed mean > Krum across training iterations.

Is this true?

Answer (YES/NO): NO